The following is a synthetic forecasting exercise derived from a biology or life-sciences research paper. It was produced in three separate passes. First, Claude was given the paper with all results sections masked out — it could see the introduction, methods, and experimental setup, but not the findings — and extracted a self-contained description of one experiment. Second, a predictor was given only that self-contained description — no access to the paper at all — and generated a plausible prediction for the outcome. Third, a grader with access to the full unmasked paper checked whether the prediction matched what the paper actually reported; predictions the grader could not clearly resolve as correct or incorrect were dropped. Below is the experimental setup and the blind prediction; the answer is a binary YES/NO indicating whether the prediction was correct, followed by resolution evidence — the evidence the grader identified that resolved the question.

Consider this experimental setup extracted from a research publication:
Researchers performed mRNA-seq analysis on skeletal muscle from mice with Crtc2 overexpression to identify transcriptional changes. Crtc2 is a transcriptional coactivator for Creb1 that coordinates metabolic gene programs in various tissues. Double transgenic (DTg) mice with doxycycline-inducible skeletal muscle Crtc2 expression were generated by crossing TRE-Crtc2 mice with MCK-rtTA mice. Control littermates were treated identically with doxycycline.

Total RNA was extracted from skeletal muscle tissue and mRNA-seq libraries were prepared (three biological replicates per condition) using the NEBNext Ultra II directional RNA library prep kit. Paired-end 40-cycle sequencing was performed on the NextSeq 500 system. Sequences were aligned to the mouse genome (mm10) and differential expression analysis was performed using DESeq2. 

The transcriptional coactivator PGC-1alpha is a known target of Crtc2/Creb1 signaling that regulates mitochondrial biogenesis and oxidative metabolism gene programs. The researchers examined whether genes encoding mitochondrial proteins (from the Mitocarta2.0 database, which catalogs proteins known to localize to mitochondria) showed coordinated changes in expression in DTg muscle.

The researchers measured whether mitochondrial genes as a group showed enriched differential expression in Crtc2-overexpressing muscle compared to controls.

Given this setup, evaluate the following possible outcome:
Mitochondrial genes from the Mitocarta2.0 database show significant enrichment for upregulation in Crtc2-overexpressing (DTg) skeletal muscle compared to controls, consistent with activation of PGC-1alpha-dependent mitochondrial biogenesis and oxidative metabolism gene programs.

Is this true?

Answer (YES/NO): YES